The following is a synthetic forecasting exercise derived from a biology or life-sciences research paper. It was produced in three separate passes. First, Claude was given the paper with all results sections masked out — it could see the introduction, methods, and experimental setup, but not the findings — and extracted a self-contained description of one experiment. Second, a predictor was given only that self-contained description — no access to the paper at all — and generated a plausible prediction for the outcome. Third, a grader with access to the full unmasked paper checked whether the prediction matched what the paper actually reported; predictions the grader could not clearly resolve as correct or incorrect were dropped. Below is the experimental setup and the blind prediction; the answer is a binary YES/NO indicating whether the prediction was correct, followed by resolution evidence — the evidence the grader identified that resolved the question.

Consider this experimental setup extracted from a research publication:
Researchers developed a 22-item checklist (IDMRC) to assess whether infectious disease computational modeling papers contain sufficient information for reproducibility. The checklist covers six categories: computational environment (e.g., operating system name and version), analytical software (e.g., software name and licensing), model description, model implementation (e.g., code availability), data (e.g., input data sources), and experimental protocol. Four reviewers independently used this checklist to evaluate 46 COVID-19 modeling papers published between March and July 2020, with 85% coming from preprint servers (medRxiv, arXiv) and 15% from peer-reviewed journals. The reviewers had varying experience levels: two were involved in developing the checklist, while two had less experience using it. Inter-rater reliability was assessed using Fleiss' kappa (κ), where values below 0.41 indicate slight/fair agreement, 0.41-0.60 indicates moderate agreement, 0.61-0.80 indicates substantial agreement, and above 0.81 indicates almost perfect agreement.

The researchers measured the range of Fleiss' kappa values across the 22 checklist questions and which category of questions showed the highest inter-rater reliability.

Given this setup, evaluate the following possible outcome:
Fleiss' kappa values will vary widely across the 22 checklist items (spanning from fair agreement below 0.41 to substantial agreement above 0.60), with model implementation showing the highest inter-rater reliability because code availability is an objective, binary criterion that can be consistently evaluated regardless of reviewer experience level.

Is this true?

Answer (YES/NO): NO